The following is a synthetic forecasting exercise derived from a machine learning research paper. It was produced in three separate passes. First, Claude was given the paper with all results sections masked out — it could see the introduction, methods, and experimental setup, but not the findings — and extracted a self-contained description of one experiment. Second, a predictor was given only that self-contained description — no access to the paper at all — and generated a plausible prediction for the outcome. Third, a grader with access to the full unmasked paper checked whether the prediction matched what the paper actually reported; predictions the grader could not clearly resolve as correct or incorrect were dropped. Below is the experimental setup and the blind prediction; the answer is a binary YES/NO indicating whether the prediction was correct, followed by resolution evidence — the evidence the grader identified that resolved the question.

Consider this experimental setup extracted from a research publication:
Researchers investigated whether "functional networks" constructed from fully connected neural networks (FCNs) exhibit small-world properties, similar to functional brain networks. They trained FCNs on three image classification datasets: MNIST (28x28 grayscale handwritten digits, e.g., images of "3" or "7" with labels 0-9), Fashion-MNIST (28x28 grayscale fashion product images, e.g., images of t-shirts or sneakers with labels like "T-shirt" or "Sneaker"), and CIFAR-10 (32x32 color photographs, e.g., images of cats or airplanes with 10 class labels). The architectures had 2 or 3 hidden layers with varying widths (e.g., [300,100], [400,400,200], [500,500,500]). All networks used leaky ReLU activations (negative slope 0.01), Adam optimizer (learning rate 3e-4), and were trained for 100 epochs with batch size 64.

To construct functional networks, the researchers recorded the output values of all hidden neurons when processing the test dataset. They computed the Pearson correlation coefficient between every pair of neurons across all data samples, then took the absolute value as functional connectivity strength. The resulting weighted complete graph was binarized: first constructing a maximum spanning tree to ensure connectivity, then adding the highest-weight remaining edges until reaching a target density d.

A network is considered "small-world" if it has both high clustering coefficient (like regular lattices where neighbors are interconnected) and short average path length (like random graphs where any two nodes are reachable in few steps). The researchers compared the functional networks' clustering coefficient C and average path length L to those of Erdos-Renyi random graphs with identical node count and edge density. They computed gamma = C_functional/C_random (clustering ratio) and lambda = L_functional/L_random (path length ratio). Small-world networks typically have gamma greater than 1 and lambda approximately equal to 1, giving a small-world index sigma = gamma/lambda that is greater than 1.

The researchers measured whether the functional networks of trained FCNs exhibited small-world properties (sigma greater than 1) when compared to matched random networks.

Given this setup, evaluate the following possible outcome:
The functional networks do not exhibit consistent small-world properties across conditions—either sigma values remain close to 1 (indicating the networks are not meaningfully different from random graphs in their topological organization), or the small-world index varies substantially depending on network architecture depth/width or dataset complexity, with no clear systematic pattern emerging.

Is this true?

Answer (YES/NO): NO